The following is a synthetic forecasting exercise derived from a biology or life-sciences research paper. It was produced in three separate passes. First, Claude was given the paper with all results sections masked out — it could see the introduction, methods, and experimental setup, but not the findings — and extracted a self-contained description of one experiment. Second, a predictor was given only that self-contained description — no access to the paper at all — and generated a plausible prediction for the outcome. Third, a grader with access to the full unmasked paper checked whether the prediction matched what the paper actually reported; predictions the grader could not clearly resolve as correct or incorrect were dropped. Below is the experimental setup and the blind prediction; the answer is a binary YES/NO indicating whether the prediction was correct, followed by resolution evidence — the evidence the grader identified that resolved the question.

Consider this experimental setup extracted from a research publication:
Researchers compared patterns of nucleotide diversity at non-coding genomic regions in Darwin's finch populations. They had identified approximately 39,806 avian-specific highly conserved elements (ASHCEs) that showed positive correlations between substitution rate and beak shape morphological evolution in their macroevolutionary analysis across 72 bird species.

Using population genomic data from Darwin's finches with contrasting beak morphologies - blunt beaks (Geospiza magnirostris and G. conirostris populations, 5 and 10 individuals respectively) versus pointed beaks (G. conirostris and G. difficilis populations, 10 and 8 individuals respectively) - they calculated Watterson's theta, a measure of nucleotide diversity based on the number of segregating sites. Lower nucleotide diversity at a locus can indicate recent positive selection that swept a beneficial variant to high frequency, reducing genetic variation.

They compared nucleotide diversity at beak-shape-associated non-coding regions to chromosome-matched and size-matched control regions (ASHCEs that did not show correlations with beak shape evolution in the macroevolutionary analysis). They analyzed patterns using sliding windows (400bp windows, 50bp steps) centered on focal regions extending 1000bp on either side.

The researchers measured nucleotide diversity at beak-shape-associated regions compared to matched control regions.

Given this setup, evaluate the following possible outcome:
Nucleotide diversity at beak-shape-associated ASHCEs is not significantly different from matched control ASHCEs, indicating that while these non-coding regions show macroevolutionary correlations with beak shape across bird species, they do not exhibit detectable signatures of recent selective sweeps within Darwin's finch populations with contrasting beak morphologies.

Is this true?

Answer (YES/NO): NO